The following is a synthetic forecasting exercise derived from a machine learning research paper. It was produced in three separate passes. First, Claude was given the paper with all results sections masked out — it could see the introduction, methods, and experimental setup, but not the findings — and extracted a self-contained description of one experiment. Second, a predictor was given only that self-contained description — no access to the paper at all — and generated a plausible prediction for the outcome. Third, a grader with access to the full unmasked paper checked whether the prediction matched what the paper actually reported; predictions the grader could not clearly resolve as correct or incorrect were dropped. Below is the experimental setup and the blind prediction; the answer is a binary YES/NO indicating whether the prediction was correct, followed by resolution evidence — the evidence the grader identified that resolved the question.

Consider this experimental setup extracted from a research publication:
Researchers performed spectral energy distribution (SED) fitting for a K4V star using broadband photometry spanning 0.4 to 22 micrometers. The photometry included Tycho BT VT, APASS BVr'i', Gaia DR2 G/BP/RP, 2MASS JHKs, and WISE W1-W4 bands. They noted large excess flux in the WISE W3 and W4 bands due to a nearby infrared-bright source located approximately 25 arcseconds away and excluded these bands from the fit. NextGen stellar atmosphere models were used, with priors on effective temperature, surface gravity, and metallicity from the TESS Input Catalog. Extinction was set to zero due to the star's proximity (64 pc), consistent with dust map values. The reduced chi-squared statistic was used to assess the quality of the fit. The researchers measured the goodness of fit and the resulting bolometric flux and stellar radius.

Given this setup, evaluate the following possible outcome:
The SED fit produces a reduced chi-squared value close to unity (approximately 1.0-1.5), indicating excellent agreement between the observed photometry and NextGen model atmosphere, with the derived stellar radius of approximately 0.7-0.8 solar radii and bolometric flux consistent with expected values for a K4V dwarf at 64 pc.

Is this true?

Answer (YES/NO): NO